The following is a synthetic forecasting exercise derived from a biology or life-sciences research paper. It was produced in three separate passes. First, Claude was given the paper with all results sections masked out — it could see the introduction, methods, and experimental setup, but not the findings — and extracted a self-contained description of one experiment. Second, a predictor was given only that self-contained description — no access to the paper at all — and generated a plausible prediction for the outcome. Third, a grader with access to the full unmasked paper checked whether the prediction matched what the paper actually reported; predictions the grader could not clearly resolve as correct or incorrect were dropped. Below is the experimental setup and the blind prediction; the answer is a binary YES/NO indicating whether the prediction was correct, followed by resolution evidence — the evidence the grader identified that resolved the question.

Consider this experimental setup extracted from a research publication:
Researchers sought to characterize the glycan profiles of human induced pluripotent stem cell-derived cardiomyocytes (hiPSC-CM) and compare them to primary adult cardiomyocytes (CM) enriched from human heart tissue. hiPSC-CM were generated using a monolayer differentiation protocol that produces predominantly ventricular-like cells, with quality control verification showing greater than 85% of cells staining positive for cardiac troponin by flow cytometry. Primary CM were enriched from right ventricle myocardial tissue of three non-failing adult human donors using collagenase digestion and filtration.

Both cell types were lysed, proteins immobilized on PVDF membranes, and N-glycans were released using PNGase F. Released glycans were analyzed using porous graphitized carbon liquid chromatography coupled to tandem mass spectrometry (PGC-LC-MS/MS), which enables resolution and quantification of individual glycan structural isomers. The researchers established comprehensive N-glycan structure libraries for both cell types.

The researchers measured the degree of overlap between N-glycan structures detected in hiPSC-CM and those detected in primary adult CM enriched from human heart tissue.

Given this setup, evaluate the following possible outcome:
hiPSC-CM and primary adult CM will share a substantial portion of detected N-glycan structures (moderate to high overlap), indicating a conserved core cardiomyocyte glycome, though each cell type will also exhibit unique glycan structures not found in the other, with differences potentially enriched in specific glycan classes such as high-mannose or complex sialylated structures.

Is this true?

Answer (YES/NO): NO